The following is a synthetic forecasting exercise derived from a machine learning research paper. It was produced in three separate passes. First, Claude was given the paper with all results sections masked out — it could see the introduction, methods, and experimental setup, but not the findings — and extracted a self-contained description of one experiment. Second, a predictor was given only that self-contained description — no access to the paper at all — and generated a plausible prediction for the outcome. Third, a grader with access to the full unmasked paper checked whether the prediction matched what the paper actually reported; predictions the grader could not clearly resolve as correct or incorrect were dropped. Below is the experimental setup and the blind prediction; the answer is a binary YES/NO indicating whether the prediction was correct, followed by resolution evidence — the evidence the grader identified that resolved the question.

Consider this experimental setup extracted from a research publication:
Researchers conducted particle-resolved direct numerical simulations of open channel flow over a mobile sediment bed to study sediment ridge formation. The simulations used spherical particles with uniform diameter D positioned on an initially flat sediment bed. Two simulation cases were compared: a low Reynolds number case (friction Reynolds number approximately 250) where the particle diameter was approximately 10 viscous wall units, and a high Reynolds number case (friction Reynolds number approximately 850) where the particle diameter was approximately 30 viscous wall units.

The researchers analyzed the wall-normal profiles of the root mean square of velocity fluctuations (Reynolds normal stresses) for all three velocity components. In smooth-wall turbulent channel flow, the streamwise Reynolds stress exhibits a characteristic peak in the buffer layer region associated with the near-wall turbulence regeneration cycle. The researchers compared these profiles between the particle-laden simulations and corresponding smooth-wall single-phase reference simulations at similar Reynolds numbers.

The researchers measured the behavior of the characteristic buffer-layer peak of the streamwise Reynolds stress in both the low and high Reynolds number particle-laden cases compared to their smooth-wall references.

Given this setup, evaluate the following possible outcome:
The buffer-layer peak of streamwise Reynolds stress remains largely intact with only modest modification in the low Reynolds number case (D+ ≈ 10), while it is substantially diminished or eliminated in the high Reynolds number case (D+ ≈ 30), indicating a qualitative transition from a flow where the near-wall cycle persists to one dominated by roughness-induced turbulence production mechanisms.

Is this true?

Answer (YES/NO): YES